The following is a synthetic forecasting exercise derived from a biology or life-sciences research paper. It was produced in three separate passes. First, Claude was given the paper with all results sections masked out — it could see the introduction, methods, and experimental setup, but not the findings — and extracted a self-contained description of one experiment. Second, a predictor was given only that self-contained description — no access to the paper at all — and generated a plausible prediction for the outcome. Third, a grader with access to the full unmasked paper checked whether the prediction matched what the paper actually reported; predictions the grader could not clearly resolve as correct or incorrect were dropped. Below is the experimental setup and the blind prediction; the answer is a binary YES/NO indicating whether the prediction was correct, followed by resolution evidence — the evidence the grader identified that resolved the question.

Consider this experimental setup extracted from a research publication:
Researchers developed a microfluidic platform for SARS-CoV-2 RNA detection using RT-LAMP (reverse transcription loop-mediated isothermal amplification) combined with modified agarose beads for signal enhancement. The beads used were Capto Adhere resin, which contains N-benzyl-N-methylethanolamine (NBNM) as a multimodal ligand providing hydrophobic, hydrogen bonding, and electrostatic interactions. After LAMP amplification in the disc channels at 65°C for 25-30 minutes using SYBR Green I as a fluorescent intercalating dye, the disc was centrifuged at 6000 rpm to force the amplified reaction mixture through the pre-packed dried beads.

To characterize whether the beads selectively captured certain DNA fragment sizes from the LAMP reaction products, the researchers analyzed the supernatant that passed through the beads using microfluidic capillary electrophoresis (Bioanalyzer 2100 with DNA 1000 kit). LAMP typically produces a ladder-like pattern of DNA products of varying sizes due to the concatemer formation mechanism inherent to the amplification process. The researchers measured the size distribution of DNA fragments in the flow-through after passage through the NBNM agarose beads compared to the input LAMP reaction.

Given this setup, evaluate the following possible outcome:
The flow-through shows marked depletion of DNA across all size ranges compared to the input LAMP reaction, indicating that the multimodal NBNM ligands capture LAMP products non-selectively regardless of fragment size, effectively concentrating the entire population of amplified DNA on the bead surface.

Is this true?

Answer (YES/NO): NO